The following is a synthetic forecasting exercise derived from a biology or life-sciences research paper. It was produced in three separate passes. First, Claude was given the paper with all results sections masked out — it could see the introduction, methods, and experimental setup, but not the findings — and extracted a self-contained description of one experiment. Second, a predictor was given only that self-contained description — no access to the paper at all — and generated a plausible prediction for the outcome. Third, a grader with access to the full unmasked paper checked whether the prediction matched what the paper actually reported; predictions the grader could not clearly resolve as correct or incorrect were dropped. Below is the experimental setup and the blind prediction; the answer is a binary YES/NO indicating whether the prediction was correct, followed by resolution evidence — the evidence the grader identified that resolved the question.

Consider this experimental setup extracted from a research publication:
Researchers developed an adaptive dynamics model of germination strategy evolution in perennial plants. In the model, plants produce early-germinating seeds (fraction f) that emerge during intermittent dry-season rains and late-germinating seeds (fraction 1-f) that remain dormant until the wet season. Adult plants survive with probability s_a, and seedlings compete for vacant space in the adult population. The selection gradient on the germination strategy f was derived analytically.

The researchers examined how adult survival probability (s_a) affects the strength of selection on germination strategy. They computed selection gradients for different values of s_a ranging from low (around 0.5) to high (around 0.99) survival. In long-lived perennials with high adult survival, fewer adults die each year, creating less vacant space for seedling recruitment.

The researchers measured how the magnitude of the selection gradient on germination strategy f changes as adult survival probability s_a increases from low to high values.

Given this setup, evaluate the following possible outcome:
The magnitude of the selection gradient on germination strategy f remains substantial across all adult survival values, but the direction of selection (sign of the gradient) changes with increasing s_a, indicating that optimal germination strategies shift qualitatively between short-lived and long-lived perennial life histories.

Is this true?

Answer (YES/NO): NO